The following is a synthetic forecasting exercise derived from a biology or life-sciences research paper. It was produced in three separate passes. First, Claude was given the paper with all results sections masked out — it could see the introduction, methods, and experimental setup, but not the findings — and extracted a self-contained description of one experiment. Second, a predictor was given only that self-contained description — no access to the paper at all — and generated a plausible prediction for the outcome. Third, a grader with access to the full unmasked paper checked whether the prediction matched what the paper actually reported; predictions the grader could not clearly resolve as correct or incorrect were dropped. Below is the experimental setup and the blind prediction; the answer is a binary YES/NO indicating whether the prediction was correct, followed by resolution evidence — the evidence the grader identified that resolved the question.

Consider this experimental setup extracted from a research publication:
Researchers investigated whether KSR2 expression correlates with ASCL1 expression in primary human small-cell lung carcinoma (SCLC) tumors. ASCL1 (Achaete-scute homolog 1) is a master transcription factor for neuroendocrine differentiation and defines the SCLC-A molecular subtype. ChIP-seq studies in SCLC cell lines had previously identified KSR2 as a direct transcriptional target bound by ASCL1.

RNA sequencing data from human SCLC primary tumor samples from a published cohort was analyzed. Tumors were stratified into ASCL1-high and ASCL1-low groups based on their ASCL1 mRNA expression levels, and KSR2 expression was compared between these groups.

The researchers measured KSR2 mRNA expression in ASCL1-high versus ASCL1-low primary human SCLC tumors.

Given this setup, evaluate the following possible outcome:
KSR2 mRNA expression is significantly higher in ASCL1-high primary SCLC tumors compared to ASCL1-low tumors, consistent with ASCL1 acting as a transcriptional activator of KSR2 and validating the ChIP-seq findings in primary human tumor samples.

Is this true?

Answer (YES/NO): YES